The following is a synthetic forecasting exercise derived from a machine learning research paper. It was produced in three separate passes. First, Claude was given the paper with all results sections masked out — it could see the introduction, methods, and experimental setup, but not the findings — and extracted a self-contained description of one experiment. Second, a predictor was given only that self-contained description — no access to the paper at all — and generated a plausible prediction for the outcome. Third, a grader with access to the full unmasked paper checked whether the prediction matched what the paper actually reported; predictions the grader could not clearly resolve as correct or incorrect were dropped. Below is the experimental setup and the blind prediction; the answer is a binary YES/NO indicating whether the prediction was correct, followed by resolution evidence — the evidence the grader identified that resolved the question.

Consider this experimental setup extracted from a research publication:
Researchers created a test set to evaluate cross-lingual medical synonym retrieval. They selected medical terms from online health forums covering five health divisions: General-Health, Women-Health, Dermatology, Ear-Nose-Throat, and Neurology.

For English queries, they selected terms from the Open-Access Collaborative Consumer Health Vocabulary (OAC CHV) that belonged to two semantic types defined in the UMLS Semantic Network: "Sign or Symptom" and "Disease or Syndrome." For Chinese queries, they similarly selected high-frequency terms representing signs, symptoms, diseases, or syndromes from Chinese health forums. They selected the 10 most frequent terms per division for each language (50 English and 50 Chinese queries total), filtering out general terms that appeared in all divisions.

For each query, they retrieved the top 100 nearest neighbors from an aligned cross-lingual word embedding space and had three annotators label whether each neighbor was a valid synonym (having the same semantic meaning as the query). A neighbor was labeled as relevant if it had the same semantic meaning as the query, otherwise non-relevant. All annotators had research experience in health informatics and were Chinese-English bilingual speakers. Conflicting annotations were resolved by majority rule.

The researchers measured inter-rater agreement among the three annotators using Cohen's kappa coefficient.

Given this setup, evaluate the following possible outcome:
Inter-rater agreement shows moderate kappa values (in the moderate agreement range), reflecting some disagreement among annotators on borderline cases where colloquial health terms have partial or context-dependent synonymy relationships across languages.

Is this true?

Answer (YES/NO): NO